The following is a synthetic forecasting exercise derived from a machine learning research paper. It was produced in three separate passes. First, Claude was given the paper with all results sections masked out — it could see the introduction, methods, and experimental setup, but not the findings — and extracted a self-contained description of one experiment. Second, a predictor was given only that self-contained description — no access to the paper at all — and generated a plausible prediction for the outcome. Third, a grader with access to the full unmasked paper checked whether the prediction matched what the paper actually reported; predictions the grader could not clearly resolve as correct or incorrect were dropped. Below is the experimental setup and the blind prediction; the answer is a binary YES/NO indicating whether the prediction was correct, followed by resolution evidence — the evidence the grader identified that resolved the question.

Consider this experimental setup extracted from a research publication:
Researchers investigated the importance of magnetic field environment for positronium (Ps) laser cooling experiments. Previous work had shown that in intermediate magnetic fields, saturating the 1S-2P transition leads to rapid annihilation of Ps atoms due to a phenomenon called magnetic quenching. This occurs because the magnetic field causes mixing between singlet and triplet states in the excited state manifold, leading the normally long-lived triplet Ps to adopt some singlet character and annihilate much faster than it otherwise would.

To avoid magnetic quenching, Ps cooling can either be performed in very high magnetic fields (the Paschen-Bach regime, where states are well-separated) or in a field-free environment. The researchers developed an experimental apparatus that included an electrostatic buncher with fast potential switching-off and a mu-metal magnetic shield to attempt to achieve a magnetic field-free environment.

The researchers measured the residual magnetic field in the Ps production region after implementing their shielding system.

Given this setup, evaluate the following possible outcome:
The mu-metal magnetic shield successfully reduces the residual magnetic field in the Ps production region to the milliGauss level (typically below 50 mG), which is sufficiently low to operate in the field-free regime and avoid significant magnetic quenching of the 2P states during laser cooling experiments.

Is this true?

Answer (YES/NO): NO